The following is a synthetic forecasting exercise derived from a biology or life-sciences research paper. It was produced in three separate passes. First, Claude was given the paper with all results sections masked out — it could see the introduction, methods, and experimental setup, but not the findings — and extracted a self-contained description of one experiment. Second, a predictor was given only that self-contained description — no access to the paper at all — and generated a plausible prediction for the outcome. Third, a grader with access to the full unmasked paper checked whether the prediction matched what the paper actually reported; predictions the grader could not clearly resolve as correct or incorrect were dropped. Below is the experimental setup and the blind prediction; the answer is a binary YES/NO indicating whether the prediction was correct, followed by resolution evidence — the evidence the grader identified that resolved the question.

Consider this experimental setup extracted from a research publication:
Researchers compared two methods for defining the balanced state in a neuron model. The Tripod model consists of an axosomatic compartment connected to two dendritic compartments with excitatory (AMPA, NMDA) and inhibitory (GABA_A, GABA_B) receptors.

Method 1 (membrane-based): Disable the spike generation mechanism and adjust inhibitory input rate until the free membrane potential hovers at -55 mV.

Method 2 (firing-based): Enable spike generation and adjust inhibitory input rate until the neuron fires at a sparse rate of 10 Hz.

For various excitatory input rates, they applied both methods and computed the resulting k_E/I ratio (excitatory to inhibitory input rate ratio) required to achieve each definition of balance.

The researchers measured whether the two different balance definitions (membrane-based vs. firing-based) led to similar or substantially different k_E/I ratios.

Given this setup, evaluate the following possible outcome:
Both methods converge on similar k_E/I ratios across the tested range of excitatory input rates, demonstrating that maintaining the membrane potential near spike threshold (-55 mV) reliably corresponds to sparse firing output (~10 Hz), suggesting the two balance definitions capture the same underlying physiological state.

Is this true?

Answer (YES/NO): YES